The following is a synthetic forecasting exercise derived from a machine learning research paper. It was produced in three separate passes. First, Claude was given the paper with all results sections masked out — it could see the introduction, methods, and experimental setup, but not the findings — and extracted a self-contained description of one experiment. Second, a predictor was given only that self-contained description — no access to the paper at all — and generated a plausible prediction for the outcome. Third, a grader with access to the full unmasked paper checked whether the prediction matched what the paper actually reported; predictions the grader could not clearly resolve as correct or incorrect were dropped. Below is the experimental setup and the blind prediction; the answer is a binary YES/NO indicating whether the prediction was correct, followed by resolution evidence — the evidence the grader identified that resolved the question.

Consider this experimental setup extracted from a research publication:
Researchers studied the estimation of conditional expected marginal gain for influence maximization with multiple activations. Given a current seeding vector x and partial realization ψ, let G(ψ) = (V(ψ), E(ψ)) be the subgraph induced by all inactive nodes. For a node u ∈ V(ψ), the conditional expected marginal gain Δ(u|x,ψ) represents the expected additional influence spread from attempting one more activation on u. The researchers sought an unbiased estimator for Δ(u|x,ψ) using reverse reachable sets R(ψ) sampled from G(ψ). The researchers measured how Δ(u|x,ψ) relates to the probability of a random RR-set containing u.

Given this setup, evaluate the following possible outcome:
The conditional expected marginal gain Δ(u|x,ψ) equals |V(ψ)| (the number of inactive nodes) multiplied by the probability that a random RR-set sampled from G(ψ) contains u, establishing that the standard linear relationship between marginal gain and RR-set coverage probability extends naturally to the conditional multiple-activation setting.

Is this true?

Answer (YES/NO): NO